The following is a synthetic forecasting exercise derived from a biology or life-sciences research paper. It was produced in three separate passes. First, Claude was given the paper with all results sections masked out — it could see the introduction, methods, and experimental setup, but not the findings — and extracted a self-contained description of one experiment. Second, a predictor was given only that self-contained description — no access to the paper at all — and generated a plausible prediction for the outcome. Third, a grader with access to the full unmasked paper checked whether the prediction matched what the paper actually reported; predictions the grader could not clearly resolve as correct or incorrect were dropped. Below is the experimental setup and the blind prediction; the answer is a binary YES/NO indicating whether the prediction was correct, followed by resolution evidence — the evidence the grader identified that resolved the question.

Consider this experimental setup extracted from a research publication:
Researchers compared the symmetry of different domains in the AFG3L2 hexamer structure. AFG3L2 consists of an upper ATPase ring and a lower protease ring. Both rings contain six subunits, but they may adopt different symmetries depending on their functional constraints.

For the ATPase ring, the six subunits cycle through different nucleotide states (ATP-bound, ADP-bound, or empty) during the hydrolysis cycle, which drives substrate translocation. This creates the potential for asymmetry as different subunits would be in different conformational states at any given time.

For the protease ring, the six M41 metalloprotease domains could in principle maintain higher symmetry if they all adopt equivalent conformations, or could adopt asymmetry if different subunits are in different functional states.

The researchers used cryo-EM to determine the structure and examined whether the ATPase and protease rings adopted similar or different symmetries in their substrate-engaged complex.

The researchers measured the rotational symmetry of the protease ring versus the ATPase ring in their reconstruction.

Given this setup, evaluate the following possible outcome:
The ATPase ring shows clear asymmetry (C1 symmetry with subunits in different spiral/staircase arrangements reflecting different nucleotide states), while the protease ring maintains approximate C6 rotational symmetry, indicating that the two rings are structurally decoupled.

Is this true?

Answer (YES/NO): YES